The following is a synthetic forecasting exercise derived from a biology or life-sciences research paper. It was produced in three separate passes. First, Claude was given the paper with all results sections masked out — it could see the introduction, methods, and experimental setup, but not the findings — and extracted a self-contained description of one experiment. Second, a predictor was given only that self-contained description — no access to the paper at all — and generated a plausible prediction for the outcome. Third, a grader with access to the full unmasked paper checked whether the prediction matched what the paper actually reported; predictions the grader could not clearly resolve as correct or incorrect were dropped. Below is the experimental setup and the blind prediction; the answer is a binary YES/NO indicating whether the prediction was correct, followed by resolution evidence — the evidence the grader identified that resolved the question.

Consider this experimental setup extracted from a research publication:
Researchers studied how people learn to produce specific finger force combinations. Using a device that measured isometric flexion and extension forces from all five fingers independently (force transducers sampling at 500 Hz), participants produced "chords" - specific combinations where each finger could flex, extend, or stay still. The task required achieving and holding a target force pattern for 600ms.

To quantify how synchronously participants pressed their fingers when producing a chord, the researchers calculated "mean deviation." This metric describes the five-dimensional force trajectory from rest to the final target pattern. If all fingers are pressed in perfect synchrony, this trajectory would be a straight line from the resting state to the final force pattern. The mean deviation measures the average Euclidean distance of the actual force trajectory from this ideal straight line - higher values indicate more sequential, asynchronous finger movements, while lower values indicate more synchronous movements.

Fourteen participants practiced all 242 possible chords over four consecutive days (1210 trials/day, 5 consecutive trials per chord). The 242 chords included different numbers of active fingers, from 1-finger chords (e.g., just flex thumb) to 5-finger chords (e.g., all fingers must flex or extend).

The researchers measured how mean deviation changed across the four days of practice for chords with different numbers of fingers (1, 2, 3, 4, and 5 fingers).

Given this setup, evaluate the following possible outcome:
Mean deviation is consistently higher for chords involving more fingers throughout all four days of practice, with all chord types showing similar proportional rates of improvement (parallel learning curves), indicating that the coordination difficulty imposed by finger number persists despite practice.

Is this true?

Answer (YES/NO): NO